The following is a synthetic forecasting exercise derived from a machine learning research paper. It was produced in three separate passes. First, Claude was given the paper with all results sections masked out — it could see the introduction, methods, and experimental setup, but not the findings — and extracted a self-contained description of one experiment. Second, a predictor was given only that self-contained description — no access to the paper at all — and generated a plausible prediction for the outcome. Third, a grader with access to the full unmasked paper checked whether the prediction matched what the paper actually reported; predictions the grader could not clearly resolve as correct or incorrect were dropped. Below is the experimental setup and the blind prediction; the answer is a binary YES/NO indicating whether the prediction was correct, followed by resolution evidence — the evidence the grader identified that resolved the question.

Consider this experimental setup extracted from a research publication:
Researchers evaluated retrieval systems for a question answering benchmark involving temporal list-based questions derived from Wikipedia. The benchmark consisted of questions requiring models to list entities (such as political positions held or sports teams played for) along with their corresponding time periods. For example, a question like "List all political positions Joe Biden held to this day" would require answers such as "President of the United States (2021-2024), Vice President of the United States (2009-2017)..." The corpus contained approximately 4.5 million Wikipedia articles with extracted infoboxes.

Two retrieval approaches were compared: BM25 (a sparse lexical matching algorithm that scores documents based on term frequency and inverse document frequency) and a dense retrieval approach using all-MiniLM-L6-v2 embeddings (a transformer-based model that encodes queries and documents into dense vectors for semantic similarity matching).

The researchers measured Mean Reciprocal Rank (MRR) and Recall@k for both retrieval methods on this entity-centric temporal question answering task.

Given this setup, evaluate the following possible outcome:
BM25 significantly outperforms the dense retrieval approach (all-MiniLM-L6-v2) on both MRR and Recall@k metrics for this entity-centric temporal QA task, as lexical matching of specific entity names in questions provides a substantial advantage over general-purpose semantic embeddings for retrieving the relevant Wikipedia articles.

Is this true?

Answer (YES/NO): YES